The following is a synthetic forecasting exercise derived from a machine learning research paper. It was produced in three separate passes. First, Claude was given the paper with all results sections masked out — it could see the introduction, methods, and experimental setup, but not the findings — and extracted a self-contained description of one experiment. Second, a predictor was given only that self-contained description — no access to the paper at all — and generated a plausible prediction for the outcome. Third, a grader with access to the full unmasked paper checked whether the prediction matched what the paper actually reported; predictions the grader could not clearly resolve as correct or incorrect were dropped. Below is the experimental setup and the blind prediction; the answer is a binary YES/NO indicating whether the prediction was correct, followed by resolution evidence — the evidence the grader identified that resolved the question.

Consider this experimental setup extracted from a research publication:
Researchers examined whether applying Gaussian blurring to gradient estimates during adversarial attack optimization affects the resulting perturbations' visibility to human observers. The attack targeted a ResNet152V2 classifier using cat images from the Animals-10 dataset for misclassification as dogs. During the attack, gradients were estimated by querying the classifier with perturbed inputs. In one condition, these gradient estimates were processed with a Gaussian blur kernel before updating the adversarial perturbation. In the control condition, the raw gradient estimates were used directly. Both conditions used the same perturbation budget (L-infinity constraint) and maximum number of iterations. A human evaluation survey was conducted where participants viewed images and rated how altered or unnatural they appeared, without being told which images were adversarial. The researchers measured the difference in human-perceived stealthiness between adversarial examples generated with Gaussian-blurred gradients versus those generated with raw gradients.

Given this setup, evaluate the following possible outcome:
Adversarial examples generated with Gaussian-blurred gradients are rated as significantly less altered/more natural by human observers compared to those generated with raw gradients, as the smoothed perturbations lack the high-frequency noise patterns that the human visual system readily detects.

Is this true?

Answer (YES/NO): NO